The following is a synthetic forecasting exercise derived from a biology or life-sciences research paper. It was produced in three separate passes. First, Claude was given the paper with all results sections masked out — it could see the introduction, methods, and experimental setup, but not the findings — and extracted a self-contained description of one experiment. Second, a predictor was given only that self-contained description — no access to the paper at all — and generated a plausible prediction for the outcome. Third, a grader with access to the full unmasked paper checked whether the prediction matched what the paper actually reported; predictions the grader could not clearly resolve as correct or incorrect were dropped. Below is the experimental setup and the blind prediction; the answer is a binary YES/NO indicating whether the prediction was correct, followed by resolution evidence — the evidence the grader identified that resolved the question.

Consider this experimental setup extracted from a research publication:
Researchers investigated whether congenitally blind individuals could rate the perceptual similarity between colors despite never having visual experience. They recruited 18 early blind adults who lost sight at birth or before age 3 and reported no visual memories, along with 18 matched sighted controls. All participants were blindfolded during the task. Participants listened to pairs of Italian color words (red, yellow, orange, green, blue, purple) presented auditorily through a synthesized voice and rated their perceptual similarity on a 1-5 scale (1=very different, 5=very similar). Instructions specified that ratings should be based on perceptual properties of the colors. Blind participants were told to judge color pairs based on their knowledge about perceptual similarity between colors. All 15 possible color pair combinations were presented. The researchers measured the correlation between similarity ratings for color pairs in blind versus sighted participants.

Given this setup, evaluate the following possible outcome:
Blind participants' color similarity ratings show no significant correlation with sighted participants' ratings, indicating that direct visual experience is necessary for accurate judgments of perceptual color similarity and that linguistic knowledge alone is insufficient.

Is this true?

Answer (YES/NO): NO